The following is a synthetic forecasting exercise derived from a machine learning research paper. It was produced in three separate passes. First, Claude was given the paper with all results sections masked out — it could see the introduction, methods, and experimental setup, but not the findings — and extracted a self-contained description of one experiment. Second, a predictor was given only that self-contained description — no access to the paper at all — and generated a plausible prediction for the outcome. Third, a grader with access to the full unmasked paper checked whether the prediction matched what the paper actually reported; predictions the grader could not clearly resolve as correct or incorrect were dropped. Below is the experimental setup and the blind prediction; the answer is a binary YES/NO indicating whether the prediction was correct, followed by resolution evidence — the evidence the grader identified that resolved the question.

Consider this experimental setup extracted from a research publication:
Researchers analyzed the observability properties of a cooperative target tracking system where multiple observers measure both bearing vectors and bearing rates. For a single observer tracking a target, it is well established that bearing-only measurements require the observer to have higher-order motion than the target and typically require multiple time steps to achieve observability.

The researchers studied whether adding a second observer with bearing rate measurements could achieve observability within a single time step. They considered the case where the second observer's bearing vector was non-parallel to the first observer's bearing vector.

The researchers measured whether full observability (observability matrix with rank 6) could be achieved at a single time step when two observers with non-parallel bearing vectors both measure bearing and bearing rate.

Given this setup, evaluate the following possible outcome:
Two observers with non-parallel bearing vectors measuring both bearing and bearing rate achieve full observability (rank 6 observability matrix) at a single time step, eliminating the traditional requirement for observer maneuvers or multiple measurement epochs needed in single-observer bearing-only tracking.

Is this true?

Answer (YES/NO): YES